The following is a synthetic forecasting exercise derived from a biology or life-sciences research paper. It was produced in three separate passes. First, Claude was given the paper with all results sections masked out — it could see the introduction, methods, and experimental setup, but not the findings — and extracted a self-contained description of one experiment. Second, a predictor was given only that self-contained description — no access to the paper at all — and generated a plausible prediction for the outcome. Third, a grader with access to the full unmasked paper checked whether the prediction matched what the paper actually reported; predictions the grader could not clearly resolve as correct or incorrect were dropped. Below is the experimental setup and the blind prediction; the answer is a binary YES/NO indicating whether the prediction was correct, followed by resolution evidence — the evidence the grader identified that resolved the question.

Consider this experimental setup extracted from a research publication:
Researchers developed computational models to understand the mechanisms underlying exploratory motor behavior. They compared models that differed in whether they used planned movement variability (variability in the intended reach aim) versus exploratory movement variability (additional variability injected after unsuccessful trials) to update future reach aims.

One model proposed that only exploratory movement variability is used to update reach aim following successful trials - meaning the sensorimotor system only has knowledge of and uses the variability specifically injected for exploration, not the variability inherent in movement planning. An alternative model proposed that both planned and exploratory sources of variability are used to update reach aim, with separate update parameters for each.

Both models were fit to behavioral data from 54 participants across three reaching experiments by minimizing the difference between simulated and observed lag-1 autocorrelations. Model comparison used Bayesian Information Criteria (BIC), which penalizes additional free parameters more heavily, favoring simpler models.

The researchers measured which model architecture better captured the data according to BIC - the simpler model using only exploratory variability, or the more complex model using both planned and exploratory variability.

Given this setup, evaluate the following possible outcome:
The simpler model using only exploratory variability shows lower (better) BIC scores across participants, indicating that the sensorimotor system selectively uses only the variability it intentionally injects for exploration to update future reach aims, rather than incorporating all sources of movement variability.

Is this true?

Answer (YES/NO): YES